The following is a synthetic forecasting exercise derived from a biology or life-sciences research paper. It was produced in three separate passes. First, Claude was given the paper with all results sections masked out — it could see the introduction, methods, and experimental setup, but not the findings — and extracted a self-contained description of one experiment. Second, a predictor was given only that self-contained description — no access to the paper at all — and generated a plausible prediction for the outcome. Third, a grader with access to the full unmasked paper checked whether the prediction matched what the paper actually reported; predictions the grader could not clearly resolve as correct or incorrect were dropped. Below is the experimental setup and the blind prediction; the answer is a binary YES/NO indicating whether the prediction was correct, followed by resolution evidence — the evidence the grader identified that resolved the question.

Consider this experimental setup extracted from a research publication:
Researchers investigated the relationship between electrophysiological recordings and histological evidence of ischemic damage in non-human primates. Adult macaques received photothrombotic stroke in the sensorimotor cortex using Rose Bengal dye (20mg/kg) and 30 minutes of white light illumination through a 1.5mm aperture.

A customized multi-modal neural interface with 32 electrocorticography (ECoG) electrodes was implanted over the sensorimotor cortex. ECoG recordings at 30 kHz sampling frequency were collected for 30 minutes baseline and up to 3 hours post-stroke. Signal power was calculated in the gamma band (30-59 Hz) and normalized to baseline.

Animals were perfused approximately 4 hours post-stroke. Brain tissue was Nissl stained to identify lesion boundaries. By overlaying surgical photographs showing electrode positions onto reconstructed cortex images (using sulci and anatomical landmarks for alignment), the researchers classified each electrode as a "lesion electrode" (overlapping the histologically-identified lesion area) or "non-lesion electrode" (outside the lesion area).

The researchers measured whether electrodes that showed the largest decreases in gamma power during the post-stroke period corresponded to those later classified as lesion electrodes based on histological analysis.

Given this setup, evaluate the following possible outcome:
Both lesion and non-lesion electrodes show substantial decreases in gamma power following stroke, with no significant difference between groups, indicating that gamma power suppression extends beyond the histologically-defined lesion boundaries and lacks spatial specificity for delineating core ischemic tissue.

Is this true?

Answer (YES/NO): NO